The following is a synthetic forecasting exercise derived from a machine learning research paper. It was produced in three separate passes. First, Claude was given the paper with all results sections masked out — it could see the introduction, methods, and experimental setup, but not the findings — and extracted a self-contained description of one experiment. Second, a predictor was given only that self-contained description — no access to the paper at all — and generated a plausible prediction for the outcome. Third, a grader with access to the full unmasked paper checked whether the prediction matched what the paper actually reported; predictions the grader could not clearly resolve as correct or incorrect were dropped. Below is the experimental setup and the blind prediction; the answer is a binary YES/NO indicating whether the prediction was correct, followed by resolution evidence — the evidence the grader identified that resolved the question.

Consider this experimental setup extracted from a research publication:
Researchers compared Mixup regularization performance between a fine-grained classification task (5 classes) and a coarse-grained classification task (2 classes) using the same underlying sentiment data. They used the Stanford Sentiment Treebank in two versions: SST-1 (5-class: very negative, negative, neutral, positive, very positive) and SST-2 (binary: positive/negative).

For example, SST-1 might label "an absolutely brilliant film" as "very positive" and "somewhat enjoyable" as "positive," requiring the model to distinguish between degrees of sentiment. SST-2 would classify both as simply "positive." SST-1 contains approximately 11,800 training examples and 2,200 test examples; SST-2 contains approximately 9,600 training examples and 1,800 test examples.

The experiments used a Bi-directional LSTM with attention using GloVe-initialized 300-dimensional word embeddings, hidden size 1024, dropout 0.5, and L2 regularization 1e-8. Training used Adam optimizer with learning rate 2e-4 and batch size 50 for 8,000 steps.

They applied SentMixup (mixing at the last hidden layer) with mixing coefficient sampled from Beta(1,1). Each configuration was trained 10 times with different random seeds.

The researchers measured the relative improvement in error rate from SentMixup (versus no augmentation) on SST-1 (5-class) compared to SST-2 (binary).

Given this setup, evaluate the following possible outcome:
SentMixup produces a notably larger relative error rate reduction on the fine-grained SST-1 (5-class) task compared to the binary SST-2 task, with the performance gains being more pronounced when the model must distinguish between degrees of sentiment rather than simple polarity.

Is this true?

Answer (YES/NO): YES